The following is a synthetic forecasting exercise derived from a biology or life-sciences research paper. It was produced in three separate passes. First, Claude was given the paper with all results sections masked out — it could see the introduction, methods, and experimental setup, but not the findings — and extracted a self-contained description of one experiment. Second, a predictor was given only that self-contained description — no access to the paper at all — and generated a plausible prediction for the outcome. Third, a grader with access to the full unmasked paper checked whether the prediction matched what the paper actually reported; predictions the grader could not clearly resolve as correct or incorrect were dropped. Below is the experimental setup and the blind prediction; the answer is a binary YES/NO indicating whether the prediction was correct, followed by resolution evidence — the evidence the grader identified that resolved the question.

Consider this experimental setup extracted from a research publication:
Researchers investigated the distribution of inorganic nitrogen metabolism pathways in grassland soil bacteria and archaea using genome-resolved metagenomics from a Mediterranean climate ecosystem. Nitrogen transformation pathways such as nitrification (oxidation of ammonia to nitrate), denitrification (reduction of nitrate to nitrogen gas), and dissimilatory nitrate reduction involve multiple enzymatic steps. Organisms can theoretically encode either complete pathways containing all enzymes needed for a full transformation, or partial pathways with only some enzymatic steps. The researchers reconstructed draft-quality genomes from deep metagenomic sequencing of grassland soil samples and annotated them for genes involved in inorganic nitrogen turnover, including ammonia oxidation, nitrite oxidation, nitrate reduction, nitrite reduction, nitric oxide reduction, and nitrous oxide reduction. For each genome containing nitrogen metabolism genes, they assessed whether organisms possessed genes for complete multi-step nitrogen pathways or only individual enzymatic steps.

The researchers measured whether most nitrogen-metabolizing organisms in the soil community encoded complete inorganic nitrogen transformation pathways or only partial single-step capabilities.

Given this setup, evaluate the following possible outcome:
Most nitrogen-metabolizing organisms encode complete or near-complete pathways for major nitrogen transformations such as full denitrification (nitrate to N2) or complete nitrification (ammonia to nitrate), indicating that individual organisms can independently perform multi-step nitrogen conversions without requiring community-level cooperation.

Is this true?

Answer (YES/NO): NO